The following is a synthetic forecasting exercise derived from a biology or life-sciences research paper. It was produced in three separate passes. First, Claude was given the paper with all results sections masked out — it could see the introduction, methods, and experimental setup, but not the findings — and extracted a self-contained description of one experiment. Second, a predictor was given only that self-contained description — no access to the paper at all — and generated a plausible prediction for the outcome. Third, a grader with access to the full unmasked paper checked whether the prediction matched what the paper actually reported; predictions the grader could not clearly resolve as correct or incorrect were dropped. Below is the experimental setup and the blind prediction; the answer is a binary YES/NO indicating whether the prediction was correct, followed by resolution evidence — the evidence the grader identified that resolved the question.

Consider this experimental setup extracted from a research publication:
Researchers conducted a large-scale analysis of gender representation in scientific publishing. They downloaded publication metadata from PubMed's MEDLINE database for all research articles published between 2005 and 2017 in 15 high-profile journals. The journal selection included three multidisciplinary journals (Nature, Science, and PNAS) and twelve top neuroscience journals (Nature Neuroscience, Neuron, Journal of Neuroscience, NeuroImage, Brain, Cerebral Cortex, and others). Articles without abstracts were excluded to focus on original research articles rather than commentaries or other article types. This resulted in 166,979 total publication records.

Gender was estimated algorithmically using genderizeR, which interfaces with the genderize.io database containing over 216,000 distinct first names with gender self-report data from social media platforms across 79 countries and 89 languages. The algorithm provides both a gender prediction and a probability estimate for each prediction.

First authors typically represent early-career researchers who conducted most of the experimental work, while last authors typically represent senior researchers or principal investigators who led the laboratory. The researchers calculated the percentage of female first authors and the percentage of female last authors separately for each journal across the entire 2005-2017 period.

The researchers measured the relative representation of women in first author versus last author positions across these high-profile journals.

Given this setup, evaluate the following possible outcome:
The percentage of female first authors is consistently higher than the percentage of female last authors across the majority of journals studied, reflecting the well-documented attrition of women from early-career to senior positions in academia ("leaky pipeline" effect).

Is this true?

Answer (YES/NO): YES